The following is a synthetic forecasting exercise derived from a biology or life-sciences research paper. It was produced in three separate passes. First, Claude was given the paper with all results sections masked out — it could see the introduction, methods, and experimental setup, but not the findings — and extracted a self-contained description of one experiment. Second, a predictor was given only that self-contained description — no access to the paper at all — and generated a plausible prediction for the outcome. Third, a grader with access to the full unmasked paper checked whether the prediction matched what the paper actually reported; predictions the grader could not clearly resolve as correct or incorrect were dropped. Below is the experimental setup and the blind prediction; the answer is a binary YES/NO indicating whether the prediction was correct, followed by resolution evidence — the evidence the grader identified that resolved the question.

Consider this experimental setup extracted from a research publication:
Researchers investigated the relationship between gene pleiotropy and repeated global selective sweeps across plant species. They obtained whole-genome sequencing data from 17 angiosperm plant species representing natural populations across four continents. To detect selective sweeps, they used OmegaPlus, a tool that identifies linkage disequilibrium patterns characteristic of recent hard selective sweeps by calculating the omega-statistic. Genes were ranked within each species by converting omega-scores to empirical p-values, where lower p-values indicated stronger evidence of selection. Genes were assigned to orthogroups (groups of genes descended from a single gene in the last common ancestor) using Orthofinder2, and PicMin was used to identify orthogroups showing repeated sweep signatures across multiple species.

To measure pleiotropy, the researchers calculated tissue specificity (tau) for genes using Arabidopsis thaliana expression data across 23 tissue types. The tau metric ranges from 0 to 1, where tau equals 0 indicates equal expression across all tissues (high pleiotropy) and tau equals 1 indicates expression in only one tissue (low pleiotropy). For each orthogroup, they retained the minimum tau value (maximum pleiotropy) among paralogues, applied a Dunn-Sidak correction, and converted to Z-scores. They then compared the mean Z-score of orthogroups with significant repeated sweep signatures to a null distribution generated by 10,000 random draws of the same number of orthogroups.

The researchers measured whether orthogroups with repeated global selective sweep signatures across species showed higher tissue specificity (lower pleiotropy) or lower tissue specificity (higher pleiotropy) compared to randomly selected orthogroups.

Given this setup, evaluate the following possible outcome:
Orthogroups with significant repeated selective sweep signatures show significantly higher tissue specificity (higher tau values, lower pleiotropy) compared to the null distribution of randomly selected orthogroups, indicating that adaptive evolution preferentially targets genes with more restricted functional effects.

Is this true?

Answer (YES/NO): YES